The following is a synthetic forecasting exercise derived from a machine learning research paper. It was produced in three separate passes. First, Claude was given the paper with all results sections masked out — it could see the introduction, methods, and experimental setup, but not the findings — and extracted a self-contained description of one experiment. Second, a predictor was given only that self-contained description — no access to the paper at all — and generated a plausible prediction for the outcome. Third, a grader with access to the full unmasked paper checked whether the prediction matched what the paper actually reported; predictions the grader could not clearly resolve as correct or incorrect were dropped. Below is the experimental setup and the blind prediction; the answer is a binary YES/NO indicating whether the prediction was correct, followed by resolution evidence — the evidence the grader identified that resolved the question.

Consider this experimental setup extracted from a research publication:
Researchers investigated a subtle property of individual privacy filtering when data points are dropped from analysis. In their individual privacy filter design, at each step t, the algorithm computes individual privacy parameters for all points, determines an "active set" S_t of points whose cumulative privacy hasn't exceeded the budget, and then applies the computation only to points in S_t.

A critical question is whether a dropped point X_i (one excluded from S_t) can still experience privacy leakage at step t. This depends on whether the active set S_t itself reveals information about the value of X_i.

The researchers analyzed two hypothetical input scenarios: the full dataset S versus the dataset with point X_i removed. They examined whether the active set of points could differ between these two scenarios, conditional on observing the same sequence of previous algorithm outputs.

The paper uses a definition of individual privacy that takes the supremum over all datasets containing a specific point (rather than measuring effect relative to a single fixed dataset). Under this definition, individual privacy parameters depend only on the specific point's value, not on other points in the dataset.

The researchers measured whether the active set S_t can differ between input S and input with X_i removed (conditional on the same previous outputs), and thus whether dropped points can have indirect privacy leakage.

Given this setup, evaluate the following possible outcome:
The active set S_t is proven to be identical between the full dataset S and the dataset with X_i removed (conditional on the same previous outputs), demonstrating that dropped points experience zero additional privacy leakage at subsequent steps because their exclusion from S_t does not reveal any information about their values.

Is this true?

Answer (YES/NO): YES